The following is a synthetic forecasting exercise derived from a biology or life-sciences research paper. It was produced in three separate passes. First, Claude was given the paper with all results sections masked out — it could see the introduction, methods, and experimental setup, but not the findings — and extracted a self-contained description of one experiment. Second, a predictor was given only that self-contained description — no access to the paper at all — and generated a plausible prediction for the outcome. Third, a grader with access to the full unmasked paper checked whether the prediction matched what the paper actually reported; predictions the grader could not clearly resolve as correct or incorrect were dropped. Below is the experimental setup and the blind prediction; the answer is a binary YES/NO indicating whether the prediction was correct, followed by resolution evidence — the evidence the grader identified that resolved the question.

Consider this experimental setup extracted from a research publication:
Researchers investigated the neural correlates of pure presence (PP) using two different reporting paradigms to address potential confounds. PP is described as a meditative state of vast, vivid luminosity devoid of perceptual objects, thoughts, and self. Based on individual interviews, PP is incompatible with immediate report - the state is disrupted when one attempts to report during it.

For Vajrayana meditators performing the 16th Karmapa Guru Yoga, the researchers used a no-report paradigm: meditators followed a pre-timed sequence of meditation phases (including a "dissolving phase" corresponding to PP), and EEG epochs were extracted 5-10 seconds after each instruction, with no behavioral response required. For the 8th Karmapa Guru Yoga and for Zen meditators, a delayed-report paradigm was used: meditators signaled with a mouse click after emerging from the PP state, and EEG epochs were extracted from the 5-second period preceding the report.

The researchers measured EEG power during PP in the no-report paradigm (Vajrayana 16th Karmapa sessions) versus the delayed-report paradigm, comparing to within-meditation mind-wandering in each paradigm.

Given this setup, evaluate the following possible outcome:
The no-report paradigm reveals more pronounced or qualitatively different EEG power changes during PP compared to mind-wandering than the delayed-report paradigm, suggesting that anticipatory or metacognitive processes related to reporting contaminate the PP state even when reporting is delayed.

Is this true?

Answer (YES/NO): NO